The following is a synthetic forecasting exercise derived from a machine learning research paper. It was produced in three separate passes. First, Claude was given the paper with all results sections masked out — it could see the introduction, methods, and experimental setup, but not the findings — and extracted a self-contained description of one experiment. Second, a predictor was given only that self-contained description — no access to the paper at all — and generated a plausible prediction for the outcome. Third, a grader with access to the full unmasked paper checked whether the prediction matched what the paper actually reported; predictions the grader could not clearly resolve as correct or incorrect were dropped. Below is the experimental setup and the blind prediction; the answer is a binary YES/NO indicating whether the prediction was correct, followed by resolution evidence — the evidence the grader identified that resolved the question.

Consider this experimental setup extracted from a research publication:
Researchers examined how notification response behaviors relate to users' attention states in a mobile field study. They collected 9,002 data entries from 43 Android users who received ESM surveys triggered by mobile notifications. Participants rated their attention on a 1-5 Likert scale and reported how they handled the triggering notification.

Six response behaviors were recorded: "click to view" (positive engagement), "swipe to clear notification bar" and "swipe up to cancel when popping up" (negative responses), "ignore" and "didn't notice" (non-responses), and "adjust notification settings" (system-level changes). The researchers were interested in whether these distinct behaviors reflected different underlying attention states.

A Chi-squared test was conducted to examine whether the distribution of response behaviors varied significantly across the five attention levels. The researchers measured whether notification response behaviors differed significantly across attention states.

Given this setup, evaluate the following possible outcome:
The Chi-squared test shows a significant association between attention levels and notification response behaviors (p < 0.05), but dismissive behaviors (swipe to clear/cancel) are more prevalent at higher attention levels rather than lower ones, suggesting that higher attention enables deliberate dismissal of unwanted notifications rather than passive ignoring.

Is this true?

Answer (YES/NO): NO